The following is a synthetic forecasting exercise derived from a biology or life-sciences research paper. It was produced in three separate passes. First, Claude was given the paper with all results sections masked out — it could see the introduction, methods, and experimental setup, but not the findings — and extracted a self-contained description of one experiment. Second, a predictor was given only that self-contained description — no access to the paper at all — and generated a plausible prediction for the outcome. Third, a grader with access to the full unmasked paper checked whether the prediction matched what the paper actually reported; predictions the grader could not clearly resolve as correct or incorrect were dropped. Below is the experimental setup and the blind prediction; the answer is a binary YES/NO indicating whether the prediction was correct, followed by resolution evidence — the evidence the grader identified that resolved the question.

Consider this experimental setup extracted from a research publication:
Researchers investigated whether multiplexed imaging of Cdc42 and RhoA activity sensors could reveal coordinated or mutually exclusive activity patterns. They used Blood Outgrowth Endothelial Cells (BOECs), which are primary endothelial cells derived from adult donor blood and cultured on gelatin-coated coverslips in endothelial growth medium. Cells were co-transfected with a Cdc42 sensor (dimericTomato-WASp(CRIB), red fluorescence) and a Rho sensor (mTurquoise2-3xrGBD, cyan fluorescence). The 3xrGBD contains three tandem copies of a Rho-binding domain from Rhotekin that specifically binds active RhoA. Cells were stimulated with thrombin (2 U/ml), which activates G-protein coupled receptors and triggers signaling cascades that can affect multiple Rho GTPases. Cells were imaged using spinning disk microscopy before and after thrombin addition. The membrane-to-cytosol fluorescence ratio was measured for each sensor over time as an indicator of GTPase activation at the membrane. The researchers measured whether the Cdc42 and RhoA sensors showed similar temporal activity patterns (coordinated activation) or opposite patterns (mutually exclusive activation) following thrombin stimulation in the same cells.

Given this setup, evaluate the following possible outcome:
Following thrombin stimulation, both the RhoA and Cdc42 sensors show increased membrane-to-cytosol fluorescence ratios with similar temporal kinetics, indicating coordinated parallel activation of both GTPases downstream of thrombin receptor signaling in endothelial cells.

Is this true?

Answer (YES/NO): NO